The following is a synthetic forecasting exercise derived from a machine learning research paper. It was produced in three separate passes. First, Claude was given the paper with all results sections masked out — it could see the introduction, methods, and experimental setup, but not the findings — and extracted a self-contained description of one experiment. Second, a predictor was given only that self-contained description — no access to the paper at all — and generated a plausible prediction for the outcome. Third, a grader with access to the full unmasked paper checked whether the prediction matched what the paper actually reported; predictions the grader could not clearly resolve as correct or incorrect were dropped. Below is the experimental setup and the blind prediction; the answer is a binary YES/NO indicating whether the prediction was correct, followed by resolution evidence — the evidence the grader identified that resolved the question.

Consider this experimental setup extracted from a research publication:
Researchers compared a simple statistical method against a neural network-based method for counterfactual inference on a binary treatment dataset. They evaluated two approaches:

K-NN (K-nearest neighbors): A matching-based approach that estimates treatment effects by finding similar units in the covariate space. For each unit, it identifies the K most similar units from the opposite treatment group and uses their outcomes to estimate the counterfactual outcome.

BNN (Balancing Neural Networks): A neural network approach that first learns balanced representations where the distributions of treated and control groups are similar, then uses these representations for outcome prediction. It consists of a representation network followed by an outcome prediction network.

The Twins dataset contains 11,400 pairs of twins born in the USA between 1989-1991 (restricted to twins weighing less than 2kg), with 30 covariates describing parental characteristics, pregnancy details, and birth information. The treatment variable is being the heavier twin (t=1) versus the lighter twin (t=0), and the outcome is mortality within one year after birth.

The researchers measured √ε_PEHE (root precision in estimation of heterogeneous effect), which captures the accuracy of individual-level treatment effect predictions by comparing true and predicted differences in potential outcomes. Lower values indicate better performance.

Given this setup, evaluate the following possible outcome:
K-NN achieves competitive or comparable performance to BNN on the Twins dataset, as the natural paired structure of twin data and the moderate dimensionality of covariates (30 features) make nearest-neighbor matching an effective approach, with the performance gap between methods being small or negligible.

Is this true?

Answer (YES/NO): YES